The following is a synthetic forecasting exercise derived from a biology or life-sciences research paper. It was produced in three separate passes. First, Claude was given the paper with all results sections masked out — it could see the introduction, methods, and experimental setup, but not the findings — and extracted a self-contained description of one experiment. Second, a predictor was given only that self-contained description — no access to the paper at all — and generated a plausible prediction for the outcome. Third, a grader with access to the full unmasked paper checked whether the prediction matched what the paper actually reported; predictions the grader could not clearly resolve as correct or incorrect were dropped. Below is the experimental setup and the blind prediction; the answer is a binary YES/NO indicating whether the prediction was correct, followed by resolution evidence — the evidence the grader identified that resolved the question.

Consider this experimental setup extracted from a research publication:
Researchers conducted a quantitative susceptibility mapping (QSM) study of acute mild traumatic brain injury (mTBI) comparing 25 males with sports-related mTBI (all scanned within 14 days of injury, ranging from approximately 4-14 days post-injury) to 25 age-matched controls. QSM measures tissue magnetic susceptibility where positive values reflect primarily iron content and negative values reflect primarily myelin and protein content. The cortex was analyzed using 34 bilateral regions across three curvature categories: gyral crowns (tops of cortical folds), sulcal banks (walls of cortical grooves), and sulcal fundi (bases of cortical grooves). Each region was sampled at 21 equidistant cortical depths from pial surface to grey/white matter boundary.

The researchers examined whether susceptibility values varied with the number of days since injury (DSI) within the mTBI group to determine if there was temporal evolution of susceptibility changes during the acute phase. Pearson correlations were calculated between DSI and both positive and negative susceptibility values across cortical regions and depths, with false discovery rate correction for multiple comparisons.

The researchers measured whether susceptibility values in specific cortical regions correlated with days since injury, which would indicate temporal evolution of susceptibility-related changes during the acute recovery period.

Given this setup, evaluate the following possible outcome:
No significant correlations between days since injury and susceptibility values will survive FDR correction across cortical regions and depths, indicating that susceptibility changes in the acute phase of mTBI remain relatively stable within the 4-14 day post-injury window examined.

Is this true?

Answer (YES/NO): NO